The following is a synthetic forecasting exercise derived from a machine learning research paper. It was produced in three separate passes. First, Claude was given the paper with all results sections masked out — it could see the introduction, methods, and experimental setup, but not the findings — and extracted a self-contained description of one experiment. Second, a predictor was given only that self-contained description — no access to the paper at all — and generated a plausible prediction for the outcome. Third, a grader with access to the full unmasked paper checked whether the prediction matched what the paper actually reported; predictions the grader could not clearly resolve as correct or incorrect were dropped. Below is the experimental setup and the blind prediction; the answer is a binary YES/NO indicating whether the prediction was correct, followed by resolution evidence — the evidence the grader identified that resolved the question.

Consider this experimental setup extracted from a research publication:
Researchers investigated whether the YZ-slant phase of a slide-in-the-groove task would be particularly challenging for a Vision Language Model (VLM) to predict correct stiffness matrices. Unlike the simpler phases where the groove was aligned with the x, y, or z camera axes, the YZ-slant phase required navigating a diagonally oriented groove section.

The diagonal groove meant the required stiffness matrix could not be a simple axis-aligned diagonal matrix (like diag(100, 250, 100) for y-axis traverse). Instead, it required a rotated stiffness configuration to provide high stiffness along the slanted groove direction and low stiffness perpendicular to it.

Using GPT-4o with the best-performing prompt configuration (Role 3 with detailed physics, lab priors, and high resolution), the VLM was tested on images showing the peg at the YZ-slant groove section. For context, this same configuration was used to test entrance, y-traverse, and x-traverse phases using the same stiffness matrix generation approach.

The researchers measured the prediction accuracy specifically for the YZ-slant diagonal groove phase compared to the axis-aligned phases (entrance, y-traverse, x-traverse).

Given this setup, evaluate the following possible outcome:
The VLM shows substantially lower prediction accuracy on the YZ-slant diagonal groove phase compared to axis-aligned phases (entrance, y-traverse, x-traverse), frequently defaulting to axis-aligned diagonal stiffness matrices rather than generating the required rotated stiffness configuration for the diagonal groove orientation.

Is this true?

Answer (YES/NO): YES